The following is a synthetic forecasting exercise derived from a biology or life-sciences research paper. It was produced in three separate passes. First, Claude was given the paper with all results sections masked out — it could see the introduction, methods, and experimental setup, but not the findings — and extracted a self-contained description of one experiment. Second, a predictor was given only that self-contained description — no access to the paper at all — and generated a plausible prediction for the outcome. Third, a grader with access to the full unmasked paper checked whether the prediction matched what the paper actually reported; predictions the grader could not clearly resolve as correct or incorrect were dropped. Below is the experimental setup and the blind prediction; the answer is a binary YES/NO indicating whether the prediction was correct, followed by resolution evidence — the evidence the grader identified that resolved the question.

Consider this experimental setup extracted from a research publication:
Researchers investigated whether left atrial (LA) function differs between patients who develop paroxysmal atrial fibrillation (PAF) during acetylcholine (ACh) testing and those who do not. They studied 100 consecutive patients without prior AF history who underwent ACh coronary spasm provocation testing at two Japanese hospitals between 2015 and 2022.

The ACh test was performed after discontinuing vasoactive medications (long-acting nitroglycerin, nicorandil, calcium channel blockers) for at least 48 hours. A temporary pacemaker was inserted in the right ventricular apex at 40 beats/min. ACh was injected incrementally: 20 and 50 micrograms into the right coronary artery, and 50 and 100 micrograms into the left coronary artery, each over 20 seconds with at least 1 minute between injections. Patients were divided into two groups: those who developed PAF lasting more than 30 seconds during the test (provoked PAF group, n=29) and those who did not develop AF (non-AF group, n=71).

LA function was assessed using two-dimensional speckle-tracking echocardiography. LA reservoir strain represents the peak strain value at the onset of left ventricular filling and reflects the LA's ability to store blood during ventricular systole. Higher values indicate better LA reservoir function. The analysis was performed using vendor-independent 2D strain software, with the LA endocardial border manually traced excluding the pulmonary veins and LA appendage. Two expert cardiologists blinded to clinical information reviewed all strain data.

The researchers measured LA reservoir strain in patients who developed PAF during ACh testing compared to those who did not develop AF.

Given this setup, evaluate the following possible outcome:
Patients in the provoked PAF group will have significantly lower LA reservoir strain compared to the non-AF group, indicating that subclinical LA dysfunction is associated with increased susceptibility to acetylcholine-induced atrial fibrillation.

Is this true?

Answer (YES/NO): YES